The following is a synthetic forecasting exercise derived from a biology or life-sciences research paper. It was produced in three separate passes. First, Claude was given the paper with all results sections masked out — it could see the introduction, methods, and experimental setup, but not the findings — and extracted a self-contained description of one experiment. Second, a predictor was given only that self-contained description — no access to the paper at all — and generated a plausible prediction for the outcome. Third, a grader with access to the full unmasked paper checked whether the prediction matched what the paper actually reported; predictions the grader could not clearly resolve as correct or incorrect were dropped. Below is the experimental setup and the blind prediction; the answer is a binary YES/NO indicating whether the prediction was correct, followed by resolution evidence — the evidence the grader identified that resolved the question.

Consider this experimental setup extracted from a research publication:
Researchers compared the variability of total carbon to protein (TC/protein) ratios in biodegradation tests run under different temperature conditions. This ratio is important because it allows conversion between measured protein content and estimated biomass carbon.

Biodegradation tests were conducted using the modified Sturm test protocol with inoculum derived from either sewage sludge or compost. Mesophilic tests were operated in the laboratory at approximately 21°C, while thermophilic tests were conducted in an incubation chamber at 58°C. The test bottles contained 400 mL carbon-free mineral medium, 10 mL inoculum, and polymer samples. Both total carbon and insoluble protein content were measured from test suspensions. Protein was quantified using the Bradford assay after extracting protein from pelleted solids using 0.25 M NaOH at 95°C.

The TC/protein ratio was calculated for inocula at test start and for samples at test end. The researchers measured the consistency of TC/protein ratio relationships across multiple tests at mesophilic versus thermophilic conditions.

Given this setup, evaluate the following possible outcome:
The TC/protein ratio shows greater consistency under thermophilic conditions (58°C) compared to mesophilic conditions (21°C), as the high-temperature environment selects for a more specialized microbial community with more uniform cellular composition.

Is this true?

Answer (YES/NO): NO